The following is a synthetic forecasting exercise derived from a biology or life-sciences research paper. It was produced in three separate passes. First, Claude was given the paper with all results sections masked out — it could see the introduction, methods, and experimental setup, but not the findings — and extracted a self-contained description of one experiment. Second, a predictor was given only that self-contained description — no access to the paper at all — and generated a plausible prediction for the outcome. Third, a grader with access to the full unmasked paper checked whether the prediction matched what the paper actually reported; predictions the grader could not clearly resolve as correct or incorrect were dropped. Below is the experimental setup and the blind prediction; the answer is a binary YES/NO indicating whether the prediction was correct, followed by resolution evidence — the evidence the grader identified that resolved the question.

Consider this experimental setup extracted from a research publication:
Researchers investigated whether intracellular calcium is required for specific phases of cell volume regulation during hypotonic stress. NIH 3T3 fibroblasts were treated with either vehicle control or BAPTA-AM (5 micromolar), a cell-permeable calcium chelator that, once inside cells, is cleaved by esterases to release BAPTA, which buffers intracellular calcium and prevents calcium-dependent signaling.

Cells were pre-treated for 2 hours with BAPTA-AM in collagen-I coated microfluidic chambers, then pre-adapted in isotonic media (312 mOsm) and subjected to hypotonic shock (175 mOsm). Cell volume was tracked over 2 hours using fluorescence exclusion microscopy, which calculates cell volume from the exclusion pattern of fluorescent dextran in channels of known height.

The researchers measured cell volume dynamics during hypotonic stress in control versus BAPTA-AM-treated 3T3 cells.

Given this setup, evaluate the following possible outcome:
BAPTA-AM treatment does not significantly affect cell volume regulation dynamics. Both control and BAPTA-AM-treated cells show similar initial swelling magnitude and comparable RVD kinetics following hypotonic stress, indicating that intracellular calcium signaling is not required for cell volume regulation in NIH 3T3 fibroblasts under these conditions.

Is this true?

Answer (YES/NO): NO